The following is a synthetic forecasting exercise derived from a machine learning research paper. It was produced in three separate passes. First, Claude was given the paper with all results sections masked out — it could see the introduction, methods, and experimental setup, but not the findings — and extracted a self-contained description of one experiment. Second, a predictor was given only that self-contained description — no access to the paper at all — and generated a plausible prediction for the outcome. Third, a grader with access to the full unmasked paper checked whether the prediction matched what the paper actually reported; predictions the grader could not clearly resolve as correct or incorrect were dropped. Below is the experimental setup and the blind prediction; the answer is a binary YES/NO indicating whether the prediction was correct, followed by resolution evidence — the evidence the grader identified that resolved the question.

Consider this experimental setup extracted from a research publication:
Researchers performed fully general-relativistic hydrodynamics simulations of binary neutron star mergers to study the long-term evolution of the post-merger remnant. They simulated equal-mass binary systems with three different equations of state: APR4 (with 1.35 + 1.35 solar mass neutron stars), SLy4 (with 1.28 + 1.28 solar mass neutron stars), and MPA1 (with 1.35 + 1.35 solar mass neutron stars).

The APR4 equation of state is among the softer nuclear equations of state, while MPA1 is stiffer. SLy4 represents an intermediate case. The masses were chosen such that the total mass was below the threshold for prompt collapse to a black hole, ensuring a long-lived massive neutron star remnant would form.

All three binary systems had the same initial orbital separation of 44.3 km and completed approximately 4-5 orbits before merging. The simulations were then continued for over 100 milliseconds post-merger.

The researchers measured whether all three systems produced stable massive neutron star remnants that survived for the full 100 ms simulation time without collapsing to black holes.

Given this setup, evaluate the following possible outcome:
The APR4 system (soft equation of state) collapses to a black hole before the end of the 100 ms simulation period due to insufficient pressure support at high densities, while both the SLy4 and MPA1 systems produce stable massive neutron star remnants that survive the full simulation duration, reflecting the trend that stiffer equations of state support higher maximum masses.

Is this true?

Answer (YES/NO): NO